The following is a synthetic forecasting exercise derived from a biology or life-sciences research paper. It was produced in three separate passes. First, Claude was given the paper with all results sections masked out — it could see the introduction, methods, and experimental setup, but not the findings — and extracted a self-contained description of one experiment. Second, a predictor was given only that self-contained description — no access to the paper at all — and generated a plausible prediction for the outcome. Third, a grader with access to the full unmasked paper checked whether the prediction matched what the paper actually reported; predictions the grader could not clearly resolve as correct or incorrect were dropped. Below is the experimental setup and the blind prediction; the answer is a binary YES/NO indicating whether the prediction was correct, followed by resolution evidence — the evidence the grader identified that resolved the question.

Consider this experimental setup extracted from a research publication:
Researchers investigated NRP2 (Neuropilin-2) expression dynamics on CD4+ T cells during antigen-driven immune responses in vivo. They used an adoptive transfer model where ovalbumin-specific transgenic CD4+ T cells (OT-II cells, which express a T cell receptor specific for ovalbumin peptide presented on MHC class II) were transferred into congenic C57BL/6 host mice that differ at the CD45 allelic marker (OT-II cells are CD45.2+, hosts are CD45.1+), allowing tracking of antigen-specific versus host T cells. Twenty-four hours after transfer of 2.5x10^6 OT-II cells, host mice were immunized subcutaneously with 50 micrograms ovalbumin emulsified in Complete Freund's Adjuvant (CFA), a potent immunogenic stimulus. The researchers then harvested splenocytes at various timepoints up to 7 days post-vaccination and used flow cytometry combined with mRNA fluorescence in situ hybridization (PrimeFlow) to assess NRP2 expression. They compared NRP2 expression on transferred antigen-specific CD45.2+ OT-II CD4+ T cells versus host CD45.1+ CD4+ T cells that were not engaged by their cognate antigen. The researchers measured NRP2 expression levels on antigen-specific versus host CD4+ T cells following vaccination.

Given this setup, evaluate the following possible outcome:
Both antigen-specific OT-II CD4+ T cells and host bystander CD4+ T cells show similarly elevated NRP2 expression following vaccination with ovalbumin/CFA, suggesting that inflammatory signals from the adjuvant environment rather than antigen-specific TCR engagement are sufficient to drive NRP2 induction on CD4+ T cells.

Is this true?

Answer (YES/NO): NO